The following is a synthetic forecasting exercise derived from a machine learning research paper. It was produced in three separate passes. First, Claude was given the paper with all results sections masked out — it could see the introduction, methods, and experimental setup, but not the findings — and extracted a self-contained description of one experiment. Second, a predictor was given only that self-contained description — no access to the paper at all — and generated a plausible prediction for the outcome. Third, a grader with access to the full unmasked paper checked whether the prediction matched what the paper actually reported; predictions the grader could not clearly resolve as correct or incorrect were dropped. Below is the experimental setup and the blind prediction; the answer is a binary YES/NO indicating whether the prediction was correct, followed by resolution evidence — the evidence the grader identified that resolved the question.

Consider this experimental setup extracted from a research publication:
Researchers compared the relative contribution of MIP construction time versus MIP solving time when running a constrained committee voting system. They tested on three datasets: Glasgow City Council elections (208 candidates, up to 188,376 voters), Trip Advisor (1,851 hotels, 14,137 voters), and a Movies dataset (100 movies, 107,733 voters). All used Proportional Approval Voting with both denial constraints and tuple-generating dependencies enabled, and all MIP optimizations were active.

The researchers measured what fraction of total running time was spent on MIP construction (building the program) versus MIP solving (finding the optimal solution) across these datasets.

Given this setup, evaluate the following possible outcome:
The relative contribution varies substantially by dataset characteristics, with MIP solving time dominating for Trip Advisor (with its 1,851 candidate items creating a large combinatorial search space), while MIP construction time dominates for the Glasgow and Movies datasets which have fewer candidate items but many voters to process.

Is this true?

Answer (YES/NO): NO